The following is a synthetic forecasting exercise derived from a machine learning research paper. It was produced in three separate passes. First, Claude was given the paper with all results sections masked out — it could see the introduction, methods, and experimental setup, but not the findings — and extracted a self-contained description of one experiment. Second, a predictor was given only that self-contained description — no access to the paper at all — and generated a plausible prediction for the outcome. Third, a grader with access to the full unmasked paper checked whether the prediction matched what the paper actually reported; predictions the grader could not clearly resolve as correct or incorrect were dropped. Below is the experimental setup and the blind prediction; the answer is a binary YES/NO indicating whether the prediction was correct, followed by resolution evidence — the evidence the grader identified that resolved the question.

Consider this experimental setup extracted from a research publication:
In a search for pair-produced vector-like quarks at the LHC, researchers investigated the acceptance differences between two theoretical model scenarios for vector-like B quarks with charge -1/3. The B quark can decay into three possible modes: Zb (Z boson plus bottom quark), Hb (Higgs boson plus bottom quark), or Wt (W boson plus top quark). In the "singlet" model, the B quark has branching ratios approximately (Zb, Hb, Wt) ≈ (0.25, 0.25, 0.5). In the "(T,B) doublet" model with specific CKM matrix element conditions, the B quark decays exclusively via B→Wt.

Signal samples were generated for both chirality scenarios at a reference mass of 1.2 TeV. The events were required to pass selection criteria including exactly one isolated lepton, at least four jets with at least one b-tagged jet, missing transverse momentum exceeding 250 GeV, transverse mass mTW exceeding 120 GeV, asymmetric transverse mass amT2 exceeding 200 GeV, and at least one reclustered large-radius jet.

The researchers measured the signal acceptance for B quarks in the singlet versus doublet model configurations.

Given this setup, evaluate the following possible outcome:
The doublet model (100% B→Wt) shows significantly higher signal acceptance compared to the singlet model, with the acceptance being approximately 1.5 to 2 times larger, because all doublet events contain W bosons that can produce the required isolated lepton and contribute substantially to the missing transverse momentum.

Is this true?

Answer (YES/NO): NO